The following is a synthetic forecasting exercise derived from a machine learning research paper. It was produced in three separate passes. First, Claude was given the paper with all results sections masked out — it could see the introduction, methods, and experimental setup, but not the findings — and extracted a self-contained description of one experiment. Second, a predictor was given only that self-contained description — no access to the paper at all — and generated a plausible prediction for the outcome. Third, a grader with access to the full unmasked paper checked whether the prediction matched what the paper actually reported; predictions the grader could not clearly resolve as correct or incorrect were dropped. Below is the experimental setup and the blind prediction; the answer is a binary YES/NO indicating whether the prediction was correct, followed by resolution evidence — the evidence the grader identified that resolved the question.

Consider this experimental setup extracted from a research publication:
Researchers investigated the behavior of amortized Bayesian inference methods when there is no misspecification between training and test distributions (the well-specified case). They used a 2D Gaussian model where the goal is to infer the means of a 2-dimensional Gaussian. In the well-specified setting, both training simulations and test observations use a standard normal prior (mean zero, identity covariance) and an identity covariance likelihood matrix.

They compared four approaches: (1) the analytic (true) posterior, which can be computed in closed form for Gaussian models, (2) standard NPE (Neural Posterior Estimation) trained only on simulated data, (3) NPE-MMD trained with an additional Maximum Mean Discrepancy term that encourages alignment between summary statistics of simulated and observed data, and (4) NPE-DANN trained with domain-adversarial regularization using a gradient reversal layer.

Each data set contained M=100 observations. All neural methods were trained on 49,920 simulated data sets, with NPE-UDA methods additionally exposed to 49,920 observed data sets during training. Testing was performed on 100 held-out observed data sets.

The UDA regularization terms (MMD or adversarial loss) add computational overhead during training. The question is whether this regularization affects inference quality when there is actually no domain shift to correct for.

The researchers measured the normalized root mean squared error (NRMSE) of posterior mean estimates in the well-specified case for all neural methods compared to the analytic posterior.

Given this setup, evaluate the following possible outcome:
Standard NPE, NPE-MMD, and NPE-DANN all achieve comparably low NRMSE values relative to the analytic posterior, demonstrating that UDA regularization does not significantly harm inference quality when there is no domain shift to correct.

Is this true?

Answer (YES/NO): YES